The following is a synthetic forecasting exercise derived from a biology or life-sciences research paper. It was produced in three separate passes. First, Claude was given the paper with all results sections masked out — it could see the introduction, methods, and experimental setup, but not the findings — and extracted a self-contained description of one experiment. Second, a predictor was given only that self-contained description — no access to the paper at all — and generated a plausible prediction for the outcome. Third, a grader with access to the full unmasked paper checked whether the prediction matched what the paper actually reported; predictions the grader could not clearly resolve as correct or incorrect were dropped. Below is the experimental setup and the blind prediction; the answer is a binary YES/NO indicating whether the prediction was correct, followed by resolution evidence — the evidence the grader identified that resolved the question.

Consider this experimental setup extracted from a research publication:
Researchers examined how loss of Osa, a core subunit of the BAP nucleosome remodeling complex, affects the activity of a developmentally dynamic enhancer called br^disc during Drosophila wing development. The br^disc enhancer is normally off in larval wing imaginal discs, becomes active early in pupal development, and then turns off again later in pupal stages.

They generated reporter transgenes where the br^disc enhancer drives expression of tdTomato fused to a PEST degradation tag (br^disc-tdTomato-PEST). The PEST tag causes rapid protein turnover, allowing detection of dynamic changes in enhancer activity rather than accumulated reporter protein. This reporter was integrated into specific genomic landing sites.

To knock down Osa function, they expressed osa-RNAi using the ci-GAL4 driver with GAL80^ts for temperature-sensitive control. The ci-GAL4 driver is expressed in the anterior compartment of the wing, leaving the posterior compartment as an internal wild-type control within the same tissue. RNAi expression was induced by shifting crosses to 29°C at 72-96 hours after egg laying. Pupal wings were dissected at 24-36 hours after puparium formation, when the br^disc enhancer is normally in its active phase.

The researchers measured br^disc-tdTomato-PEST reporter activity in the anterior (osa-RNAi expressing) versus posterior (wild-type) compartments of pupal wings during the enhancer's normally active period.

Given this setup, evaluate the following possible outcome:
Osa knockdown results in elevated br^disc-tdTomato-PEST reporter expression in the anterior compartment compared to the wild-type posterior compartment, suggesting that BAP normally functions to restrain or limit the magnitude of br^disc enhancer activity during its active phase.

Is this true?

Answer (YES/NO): YES